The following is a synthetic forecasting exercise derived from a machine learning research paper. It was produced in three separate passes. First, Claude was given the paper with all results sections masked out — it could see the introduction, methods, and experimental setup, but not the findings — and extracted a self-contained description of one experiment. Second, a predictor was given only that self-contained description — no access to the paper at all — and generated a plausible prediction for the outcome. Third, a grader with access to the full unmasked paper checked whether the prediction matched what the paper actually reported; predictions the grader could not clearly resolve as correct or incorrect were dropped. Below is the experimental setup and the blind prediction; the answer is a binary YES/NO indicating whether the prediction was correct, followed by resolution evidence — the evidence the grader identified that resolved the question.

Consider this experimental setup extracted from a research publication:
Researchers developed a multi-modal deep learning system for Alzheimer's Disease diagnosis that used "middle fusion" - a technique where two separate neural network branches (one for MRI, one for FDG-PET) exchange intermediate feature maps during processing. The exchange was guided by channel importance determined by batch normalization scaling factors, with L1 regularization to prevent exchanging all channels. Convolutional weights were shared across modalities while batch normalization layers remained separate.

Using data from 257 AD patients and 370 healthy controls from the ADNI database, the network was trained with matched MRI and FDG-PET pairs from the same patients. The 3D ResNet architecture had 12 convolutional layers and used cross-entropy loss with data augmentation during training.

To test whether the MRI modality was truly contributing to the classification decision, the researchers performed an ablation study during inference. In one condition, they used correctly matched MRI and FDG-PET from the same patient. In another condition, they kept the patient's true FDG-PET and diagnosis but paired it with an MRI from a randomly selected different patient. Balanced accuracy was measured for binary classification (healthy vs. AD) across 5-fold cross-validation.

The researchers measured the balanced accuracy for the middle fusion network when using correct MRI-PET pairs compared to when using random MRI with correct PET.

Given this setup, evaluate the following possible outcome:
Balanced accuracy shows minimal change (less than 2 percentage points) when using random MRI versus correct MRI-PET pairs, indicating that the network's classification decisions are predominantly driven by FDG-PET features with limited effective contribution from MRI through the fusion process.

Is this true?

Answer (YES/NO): YES